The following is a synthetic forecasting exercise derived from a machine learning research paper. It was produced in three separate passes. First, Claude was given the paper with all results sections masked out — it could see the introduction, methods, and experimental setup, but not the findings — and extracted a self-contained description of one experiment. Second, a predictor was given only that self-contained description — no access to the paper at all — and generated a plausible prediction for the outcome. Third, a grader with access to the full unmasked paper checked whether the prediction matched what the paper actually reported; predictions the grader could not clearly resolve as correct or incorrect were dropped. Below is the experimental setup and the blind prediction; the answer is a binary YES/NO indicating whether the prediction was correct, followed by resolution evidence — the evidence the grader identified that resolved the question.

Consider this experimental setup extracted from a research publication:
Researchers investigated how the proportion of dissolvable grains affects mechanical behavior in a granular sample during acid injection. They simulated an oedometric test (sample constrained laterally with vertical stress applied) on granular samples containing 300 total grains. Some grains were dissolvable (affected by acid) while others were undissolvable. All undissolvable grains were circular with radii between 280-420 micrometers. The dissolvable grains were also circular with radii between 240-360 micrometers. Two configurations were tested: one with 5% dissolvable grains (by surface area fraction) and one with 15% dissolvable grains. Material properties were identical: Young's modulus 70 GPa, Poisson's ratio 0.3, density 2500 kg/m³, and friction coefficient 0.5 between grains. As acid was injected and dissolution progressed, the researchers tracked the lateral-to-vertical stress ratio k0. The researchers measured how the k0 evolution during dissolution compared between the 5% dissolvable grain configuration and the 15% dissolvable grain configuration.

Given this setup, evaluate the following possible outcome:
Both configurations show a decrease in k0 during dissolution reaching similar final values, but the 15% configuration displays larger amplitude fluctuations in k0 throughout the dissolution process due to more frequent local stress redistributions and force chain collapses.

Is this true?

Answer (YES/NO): NO